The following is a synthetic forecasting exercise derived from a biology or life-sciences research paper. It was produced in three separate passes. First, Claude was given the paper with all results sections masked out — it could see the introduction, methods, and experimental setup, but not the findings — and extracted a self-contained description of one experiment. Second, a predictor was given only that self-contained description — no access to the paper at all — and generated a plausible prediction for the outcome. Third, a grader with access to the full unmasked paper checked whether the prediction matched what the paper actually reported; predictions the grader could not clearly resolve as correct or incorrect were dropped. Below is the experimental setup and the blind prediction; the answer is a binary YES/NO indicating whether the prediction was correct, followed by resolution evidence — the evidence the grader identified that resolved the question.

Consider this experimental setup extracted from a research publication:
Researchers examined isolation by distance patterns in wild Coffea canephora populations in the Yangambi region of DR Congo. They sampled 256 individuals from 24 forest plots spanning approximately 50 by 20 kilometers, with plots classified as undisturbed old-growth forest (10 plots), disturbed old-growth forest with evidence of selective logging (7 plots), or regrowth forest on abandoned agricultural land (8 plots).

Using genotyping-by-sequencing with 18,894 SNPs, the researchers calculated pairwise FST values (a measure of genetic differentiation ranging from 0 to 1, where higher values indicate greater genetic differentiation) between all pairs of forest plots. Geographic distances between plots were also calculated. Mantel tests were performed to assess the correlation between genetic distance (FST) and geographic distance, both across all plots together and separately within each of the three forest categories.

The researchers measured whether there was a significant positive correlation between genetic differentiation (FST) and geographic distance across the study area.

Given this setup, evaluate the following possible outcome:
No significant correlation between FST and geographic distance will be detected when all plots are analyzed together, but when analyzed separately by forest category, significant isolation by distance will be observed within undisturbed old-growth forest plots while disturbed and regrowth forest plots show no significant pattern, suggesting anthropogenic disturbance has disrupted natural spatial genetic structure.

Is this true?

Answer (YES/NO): NO